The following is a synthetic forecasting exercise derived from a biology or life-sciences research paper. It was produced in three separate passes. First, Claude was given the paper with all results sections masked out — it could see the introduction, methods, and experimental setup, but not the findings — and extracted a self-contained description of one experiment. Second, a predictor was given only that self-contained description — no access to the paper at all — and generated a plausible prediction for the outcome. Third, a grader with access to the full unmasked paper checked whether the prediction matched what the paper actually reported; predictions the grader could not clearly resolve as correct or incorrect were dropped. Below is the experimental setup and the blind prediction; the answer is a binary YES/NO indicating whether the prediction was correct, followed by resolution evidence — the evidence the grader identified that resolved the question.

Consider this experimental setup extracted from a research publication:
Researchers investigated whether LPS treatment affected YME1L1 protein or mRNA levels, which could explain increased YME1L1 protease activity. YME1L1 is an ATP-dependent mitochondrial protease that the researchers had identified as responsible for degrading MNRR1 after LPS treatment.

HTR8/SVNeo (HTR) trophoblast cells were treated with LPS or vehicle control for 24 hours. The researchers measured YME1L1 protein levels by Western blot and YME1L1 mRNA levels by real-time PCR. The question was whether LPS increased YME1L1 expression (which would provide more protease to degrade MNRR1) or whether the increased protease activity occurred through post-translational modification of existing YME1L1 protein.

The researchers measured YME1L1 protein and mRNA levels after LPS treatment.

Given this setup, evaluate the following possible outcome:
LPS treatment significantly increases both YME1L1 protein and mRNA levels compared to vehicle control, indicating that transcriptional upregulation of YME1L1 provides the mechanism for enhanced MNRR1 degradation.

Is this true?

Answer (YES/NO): NO